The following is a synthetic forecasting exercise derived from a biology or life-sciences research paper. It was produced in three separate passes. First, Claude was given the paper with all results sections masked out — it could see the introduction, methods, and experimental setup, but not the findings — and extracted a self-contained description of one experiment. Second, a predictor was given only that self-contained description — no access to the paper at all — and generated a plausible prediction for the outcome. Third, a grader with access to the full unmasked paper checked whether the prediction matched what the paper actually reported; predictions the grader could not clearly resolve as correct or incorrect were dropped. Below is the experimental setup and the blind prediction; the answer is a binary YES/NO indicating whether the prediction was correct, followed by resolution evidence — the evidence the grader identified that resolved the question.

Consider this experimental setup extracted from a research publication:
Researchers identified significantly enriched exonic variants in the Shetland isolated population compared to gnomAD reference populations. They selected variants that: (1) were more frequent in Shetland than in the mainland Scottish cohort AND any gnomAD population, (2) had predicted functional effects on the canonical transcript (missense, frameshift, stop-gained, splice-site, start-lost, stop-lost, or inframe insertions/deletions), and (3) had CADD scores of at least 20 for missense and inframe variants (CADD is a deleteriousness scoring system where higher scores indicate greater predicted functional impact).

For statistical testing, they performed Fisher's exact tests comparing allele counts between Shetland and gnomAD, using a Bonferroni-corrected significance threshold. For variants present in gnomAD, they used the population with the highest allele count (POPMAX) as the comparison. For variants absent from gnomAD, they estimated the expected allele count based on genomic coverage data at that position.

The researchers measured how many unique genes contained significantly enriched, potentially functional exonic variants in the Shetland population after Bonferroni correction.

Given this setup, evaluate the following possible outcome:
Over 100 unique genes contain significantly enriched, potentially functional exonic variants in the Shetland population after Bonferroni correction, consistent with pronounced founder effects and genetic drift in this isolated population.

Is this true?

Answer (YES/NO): NO